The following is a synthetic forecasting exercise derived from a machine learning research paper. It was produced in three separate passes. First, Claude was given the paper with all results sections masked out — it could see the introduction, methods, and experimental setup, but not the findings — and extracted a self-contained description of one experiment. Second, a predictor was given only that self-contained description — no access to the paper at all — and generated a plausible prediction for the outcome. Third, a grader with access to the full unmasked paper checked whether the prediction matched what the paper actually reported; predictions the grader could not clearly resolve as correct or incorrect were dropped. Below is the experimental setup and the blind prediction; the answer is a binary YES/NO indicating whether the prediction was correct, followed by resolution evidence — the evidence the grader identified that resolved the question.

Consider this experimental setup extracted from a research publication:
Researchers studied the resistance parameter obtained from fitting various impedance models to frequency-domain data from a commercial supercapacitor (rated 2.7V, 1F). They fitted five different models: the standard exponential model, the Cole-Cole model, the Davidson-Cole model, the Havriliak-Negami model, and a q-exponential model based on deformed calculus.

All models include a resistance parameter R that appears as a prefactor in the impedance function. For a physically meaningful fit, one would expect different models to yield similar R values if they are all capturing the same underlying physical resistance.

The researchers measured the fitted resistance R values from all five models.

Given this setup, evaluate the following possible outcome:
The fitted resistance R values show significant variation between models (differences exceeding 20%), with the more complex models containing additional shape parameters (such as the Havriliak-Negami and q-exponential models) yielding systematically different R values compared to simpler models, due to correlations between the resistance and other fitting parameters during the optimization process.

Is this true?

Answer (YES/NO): NO